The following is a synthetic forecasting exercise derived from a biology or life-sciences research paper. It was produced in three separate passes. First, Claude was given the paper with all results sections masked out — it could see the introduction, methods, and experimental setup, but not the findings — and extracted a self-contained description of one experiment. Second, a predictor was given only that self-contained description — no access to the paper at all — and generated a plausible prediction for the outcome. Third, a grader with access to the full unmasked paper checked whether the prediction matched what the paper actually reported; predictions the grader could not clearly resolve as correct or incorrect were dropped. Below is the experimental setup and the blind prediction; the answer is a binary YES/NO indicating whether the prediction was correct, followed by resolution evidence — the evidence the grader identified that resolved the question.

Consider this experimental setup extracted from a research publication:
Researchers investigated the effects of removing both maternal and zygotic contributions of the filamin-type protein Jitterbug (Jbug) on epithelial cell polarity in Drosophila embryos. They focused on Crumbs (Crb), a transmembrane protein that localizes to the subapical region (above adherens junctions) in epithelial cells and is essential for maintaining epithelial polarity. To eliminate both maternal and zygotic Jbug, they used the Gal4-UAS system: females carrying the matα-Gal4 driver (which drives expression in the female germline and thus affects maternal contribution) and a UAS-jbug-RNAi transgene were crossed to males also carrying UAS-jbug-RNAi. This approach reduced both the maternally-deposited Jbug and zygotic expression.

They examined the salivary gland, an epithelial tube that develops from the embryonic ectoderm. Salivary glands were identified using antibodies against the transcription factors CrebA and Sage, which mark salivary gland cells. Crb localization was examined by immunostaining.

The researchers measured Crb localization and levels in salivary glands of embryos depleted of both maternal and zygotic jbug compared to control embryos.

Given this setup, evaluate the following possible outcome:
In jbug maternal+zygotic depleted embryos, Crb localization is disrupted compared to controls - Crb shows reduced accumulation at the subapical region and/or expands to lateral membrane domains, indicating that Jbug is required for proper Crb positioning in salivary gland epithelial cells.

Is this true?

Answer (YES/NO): NO